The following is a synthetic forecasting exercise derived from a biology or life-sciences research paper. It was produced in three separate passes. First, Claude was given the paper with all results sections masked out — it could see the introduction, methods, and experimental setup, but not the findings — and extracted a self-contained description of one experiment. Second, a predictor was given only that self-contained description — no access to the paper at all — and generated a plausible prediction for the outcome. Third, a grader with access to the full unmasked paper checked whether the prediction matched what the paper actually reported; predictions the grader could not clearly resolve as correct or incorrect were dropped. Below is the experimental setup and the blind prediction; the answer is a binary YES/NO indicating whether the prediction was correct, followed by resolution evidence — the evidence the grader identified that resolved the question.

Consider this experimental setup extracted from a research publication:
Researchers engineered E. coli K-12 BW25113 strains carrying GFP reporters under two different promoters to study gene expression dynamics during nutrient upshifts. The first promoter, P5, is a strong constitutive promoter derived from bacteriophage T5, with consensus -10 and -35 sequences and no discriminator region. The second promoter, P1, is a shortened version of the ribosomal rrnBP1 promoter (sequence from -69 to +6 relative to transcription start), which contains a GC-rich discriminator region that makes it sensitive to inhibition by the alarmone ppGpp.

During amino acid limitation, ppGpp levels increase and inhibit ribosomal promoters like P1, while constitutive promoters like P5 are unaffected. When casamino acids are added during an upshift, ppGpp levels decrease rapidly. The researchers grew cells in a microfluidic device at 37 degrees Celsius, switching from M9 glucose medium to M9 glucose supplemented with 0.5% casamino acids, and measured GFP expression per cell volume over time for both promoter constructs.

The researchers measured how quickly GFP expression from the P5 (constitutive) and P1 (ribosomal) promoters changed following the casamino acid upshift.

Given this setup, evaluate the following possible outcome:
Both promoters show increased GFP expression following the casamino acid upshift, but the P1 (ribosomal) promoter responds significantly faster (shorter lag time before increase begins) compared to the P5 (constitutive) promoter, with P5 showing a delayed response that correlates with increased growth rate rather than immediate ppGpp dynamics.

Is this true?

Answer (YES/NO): NO